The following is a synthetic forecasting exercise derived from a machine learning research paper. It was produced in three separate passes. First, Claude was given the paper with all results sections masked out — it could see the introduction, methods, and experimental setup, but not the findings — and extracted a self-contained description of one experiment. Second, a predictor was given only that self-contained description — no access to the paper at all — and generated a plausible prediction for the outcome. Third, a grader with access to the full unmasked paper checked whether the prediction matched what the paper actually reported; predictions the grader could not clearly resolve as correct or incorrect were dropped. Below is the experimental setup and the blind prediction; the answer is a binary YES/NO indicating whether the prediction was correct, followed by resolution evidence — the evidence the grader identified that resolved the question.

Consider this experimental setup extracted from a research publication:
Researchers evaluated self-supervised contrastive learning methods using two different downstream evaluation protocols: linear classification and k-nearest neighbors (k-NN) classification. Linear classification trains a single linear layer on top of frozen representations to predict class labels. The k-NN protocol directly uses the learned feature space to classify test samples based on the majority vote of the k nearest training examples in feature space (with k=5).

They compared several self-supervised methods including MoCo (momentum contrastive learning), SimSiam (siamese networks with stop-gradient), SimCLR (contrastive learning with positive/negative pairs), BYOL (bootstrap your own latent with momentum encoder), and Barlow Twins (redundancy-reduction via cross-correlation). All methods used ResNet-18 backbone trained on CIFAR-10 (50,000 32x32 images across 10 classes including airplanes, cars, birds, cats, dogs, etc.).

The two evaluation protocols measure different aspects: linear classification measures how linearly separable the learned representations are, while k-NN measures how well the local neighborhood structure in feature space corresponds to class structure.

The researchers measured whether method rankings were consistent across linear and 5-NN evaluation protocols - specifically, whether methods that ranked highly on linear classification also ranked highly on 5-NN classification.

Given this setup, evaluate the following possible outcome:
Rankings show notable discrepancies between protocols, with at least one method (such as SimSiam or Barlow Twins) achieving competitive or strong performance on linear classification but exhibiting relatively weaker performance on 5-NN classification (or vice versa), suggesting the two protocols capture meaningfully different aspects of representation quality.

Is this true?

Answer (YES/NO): YES